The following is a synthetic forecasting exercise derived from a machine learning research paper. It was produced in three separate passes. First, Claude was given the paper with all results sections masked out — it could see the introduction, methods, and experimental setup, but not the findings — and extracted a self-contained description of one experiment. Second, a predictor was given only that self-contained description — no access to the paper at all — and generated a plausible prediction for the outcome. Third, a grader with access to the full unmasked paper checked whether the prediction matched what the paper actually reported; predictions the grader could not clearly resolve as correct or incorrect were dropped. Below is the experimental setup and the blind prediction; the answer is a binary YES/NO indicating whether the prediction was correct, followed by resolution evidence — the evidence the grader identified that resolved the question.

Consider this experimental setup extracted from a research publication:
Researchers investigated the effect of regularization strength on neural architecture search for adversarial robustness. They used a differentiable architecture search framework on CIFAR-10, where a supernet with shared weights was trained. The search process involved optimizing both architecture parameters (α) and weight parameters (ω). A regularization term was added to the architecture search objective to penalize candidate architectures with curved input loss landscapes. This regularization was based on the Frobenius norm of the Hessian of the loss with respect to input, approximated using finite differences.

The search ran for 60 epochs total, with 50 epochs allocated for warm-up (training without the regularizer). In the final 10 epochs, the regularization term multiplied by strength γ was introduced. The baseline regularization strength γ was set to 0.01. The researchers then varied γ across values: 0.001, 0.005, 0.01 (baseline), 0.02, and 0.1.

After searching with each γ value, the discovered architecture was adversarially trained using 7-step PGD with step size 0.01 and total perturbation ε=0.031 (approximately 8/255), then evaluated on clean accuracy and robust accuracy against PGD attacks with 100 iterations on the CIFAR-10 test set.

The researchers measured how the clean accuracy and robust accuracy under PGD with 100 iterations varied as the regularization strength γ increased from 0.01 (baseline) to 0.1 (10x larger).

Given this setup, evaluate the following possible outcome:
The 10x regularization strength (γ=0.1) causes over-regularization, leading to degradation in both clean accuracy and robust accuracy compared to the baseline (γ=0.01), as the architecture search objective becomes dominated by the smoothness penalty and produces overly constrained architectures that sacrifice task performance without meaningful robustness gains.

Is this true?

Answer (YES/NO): YES